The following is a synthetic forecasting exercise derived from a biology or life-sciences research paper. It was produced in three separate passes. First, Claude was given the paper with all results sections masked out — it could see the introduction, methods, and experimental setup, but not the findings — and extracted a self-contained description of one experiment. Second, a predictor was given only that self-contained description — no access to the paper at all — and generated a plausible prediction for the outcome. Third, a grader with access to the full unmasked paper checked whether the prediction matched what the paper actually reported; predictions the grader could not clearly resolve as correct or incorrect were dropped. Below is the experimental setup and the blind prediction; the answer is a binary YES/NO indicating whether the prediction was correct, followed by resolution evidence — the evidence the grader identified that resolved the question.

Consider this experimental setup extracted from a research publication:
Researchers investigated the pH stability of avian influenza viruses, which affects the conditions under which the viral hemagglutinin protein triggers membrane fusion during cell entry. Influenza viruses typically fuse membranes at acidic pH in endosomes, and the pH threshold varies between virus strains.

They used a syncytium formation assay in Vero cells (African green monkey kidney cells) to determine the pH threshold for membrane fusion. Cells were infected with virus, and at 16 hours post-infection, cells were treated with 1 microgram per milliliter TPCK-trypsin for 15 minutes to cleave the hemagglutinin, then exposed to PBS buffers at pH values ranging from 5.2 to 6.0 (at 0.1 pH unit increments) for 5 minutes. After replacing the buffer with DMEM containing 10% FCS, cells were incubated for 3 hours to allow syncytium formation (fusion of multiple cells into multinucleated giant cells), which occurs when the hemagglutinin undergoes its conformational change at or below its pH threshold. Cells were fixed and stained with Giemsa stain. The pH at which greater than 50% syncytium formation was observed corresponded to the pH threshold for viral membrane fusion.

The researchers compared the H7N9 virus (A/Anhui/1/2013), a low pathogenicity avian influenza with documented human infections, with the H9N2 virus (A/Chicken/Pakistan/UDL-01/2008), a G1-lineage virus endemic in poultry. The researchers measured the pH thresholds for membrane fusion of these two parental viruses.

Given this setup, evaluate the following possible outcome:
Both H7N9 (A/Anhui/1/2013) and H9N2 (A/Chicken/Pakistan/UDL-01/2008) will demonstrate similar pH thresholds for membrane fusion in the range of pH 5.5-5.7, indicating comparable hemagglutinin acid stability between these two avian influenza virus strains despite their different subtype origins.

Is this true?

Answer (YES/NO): NO